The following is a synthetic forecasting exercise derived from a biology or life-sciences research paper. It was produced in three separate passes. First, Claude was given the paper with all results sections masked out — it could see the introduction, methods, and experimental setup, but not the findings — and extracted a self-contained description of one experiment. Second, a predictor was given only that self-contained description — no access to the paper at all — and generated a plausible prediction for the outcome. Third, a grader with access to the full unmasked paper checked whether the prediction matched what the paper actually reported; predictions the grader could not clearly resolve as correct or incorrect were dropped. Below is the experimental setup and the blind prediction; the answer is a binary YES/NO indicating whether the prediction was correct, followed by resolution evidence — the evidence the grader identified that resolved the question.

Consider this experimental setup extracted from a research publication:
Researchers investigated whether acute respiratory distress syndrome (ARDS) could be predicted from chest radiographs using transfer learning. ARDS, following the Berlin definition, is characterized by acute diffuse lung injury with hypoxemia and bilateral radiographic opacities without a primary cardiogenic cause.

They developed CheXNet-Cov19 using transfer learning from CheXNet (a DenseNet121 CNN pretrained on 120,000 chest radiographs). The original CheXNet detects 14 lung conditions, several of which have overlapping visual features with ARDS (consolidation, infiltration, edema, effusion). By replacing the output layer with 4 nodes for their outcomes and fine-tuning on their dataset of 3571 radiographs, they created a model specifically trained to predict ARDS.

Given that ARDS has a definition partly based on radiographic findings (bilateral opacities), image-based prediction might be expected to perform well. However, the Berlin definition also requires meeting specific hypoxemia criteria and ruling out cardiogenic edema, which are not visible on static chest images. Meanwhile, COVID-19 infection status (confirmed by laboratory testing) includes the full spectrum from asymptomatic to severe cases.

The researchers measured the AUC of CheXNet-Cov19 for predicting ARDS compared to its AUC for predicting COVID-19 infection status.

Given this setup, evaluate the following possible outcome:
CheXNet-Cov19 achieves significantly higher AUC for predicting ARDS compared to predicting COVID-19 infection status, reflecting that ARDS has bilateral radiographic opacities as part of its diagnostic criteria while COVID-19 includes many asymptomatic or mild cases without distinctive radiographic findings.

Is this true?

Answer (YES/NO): NO